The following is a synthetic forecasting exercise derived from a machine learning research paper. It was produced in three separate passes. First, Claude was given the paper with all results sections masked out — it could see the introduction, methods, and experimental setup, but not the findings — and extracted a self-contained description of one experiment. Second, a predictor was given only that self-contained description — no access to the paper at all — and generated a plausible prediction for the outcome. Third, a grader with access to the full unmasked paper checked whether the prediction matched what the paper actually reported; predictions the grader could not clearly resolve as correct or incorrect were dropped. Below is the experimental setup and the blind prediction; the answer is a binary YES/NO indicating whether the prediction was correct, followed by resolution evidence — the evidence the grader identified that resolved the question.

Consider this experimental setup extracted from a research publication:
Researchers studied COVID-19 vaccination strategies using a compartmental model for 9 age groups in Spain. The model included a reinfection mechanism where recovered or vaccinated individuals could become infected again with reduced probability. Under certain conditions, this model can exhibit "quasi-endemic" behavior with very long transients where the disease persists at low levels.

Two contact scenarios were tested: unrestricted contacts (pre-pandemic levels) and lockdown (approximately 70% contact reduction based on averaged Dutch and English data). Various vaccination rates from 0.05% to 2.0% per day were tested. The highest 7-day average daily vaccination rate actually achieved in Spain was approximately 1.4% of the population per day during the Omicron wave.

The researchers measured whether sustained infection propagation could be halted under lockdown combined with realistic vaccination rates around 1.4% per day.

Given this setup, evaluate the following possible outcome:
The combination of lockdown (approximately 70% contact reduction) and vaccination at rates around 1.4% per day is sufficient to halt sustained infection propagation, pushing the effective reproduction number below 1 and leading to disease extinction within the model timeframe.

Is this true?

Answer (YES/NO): YES